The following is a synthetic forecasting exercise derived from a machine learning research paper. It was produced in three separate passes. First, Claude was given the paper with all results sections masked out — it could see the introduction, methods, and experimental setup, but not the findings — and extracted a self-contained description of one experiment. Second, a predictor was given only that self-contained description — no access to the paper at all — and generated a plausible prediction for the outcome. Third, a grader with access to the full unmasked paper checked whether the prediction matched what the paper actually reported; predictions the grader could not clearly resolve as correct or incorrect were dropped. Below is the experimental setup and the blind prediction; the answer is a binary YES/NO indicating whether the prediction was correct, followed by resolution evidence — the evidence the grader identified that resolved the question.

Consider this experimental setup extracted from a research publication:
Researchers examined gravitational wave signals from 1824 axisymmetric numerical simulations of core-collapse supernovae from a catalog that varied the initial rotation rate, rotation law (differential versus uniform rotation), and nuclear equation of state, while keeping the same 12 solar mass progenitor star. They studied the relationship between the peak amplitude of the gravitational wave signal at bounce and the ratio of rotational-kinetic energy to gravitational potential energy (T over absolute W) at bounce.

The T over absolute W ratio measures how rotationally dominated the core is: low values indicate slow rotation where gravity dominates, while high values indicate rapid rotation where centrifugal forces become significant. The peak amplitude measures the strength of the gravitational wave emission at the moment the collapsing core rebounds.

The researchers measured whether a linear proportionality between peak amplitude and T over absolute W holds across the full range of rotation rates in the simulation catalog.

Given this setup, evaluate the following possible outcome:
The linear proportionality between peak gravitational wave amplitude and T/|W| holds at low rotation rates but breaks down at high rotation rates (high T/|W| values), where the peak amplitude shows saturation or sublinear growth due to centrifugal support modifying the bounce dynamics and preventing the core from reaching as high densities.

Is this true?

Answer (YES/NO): NO